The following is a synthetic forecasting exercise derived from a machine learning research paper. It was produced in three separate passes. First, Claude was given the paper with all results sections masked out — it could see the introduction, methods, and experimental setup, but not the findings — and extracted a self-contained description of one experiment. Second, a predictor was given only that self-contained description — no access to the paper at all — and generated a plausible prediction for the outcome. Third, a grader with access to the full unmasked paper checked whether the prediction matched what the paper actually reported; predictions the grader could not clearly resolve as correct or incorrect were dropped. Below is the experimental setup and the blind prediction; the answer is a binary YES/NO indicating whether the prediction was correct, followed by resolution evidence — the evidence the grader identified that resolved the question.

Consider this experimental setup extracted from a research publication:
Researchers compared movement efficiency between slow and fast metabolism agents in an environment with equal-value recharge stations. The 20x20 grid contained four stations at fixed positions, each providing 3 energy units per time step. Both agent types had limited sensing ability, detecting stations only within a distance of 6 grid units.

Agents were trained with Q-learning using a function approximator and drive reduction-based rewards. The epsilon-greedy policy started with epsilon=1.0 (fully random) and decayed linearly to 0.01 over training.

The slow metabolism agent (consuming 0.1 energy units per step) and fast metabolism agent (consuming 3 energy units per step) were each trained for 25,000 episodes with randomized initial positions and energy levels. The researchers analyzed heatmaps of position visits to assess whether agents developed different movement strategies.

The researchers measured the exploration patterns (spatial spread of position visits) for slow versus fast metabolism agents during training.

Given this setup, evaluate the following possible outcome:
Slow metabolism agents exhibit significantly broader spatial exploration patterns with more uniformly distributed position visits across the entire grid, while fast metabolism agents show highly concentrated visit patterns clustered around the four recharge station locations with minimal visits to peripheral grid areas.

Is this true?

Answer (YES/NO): NO